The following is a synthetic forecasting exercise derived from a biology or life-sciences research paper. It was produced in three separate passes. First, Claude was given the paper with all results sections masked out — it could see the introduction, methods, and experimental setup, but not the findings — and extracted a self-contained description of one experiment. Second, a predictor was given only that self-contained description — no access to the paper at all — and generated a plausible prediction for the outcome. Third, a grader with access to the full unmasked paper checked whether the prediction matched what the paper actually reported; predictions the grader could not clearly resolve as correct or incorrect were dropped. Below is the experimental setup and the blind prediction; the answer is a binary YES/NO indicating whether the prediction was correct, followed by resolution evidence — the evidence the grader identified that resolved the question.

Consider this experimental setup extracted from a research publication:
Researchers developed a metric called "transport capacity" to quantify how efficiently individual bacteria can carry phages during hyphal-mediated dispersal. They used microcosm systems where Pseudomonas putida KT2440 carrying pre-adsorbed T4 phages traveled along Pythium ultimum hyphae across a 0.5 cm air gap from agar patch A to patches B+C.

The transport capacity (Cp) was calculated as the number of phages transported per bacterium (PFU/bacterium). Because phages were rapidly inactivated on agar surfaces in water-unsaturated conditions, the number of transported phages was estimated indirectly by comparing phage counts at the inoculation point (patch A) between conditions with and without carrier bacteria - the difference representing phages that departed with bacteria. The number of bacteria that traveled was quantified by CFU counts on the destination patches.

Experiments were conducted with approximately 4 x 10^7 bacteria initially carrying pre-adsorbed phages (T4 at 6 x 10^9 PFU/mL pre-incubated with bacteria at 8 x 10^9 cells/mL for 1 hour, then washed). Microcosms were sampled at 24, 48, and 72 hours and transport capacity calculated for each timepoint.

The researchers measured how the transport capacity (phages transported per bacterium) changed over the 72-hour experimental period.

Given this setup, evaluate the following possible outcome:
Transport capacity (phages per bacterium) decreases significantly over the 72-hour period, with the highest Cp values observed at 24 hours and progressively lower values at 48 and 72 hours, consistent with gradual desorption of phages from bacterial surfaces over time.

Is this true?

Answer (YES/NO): NO